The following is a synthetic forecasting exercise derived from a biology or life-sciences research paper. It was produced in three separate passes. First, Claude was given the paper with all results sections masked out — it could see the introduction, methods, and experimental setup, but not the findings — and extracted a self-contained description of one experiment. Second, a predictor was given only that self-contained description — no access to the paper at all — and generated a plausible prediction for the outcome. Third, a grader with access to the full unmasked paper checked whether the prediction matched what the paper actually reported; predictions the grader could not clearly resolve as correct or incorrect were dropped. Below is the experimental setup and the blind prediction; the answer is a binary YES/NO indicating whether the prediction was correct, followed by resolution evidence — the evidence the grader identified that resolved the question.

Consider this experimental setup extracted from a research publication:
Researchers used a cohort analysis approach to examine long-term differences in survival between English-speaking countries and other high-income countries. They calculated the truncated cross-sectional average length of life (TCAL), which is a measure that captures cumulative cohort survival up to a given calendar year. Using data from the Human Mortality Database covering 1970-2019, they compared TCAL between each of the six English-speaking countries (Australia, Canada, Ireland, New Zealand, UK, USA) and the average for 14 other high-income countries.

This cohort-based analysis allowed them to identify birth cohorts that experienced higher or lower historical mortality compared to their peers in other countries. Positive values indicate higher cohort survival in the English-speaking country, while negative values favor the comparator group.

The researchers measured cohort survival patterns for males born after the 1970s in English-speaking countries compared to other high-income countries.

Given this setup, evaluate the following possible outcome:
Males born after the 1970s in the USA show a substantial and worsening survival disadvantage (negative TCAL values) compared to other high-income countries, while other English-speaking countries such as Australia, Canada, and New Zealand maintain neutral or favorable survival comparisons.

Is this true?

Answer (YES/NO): NO